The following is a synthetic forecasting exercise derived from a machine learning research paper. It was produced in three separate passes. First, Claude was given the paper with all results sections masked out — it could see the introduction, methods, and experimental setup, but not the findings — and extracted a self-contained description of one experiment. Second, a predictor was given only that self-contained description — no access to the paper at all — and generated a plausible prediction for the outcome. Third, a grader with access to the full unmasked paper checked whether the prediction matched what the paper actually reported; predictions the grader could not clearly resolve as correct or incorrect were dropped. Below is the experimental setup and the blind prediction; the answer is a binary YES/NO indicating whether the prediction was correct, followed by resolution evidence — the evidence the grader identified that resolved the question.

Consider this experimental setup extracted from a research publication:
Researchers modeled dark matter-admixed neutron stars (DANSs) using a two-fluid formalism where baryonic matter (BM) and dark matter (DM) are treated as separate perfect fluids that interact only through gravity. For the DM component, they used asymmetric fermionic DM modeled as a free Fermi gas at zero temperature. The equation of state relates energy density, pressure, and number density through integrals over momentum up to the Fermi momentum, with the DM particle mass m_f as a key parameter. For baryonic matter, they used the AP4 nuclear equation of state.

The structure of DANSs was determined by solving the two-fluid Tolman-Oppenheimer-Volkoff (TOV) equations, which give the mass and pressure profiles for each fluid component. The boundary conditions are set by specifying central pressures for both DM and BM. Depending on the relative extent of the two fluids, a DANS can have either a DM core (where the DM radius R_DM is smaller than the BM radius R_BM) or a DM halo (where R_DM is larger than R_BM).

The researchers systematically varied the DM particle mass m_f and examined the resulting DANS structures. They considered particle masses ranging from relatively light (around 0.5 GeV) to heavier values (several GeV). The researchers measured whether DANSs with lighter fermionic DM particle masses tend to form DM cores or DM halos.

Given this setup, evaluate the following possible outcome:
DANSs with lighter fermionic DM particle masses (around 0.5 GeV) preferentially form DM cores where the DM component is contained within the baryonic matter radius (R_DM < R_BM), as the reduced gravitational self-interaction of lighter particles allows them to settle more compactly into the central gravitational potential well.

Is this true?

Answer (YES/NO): NO